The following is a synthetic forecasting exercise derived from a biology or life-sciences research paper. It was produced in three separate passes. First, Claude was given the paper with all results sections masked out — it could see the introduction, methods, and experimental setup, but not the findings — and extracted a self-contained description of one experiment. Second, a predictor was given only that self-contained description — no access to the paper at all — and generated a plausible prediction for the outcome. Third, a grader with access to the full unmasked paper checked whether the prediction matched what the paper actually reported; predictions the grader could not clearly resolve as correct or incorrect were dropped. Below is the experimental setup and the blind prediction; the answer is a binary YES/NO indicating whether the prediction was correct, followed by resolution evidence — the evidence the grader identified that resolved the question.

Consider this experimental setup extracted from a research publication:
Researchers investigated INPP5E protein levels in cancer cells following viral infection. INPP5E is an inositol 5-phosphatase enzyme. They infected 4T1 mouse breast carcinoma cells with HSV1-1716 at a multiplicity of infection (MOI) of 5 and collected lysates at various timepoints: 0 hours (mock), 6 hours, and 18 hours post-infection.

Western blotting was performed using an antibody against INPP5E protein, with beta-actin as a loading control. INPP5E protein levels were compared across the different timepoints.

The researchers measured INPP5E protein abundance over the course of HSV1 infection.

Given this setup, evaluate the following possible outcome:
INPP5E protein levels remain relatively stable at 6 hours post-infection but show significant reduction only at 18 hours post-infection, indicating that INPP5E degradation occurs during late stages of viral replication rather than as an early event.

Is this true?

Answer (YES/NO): NO